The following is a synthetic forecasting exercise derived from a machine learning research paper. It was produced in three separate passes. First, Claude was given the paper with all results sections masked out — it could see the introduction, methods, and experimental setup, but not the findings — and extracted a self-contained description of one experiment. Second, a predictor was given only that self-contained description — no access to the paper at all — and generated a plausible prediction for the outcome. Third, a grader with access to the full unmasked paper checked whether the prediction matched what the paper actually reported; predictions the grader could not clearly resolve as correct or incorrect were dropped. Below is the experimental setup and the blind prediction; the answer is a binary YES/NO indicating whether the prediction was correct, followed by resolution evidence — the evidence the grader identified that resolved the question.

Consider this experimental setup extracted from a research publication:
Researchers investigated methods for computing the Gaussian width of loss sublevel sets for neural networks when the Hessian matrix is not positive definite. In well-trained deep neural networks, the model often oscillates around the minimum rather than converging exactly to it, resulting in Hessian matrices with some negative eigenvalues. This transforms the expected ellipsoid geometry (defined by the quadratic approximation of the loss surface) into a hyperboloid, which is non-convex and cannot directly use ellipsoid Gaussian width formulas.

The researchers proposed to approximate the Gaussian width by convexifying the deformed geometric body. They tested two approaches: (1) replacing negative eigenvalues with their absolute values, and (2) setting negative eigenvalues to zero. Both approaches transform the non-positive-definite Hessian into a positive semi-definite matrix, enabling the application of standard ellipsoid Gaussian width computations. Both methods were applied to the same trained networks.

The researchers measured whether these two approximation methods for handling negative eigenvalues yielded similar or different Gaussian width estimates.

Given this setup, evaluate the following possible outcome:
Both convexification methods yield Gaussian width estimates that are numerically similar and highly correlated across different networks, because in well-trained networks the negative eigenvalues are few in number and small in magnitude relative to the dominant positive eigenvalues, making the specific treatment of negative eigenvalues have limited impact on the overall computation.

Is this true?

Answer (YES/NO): YES